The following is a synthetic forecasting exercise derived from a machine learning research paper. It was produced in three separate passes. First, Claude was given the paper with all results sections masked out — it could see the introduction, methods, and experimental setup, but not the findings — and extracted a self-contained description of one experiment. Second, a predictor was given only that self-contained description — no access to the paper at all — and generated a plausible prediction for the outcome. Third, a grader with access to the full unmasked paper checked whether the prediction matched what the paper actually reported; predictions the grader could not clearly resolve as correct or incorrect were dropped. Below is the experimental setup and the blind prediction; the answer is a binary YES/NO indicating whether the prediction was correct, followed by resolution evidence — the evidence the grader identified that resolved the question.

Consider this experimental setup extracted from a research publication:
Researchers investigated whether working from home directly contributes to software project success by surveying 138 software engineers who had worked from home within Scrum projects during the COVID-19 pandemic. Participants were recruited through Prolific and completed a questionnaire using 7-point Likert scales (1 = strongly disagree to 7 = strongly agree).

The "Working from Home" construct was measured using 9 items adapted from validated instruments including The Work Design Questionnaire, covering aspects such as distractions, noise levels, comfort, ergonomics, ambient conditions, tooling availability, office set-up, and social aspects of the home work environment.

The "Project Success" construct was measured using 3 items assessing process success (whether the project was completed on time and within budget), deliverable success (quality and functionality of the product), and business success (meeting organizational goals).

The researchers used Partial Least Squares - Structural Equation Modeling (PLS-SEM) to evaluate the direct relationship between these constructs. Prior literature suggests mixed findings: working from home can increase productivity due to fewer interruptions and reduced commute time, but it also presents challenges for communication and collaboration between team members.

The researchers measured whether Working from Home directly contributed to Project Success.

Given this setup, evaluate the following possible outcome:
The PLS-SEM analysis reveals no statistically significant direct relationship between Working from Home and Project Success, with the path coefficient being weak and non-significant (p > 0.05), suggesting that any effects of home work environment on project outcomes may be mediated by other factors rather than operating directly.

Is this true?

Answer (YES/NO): NO